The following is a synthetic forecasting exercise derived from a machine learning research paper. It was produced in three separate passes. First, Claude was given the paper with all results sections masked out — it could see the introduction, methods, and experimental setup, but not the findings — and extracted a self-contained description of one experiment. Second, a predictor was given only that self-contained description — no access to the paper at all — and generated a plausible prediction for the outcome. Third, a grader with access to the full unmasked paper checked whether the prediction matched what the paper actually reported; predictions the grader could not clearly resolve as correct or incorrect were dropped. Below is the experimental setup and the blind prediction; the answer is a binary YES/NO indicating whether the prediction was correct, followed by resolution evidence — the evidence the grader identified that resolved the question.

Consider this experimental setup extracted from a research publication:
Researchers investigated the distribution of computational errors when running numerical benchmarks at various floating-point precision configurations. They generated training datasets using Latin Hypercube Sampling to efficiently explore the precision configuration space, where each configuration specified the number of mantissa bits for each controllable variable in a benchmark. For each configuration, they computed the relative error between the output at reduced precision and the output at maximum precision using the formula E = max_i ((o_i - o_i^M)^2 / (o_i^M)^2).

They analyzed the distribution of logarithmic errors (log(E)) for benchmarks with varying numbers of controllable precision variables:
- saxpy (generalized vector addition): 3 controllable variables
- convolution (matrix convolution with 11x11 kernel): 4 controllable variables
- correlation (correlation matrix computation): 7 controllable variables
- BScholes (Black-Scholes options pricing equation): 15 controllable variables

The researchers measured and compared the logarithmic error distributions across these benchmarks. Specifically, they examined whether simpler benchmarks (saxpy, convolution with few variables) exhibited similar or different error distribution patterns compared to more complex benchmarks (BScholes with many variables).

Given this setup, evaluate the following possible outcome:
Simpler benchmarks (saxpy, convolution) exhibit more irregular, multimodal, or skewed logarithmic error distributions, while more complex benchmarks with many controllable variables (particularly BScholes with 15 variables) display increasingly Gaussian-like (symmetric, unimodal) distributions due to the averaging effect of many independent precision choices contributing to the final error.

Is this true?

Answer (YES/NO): NO